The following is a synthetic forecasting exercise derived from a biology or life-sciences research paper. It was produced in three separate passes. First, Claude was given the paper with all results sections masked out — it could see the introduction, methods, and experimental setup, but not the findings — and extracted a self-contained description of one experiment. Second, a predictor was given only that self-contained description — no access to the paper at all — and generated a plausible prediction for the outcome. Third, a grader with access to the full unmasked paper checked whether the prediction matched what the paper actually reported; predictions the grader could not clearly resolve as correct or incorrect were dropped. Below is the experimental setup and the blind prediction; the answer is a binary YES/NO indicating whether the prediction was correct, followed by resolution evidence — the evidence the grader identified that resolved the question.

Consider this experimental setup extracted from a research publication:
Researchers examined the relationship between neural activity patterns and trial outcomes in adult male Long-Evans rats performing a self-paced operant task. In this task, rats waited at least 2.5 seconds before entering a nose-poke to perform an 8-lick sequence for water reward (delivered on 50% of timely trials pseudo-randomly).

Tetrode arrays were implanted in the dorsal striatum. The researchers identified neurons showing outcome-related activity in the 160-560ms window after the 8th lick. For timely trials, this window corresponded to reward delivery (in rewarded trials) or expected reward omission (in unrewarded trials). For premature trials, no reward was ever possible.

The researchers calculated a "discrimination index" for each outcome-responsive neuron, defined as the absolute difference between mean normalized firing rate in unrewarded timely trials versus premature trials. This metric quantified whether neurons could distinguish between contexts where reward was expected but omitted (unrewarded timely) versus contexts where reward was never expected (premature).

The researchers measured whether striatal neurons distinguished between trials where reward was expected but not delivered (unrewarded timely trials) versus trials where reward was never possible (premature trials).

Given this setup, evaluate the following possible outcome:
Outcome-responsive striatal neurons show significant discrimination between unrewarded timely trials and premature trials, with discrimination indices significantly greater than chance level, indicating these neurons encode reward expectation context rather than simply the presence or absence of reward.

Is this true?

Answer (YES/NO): YES